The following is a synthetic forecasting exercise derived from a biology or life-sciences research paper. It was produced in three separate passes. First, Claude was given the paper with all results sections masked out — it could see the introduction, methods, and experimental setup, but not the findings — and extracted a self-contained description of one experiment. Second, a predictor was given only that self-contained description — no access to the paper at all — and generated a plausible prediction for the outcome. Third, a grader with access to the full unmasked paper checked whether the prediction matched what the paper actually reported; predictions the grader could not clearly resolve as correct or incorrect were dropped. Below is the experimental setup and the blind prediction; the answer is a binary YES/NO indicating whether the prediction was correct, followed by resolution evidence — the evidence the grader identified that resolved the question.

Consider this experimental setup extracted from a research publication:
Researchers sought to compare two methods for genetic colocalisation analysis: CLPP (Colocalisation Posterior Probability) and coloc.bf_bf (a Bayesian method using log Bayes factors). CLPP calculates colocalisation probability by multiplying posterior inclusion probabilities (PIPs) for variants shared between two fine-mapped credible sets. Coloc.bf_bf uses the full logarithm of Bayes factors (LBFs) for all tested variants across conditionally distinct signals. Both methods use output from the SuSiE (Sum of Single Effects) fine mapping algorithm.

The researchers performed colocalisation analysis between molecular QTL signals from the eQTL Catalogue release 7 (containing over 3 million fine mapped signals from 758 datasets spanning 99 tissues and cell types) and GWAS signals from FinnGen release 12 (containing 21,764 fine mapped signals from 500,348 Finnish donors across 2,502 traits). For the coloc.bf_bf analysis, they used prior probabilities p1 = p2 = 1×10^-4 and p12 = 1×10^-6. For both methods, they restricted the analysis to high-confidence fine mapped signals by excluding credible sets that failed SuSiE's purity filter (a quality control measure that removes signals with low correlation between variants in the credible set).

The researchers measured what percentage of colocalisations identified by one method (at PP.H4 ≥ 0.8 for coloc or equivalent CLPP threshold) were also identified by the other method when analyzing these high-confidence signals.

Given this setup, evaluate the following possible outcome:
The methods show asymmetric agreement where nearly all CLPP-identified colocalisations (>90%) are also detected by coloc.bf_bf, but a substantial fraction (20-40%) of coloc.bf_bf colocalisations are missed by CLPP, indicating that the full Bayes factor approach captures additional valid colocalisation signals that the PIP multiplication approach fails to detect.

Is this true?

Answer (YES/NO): NO